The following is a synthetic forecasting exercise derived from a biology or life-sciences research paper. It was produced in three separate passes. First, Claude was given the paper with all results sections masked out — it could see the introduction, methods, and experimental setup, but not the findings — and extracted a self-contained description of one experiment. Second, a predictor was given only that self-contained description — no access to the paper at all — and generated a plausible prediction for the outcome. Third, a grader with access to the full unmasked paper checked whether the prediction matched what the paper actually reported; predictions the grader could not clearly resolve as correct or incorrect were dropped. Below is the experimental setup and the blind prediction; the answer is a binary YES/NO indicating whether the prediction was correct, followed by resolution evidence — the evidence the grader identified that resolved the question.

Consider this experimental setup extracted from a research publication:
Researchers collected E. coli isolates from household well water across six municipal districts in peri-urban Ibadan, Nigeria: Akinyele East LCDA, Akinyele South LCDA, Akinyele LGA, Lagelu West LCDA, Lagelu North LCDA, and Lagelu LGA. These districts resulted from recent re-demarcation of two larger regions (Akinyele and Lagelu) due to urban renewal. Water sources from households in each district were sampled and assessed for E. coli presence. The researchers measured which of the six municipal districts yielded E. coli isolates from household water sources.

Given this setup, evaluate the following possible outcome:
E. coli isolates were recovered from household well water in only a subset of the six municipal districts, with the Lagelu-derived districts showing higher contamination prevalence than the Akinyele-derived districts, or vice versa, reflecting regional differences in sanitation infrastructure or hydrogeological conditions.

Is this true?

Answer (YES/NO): NO